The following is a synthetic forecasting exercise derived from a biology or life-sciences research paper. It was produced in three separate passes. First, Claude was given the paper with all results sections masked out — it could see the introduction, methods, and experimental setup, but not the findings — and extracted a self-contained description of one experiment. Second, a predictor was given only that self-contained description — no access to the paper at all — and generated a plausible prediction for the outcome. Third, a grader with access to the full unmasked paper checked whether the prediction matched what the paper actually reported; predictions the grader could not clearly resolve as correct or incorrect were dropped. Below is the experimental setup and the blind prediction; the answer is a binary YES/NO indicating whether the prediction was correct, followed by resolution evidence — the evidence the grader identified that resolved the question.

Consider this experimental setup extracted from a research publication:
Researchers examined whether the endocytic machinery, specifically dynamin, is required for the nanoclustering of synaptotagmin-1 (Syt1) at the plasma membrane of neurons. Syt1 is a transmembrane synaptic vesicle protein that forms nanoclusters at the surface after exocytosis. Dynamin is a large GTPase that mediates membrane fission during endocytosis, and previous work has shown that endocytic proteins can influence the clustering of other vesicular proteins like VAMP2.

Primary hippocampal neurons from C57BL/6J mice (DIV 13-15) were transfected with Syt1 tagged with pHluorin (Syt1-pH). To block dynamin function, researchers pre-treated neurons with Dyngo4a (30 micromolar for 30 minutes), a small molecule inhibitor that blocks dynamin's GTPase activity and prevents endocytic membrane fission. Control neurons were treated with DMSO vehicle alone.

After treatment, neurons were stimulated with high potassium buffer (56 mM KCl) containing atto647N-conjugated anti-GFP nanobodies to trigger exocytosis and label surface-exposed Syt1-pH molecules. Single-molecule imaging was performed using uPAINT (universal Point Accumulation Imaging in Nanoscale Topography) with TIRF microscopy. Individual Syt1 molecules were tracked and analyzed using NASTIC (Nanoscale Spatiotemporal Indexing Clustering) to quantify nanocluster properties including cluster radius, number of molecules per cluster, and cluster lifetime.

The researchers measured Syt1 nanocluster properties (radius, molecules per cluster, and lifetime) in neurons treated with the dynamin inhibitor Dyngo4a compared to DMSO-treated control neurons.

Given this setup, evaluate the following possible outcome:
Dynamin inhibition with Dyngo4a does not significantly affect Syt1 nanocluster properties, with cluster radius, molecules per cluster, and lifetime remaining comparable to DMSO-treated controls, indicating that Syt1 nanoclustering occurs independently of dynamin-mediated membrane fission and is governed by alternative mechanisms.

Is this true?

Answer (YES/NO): YES